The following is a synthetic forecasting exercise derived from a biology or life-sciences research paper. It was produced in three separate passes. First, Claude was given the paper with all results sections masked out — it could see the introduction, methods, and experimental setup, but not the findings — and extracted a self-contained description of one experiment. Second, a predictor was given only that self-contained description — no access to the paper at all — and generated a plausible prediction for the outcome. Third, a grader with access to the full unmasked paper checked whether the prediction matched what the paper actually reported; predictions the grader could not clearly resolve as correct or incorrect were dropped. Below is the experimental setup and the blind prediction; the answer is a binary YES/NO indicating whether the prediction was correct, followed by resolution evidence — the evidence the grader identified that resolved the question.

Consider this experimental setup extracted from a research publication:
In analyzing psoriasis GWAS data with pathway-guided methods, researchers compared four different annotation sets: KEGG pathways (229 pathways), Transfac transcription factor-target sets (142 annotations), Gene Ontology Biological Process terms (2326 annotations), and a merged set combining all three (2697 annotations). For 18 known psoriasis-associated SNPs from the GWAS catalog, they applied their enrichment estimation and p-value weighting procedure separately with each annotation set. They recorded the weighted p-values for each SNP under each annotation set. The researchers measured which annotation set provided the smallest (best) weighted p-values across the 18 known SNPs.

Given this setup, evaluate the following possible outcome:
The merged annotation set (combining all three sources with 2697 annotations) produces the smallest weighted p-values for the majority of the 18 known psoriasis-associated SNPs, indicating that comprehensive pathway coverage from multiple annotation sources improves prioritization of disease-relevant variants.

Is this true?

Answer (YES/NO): NO